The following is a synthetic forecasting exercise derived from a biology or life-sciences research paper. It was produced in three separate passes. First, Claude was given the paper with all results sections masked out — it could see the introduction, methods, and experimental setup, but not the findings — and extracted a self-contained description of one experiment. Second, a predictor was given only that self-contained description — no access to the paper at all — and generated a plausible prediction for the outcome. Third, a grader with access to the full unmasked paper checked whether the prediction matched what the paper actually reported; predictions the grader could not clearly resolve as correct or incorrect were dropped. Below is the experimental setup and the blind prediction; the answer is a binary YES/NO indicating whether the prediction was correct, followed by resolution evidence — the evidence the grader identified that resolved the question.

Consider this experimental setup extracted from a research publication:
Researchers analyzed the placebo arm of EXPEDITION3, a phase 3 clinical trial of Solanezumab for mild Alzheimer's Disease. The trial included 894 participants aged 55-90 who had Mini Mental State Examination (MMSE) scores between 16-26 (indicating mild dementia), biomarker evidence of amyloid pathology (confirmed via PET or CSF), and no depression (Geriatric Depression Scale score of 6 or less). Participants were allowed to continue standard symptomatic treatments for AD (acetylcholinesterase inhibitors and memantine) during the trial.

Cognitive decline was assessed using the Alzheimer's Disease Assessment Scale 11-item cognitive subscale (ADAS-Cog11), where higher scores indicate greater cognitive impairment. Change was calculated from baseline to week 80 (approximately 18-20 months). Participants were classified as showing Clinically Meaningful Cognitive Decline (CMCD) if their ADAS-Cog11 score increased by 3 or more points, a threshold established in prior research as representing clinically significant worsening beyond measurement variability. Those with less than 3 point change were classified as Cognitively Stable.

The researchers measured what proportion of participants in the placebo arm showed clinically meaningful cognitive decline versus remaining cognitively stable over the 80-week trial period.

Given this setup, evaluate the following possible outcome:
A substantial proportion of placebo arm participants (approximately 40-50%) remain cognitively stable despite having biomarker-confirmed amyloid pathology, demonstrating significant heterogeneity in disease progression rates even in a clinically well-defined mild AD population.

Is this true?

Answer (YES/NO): YES